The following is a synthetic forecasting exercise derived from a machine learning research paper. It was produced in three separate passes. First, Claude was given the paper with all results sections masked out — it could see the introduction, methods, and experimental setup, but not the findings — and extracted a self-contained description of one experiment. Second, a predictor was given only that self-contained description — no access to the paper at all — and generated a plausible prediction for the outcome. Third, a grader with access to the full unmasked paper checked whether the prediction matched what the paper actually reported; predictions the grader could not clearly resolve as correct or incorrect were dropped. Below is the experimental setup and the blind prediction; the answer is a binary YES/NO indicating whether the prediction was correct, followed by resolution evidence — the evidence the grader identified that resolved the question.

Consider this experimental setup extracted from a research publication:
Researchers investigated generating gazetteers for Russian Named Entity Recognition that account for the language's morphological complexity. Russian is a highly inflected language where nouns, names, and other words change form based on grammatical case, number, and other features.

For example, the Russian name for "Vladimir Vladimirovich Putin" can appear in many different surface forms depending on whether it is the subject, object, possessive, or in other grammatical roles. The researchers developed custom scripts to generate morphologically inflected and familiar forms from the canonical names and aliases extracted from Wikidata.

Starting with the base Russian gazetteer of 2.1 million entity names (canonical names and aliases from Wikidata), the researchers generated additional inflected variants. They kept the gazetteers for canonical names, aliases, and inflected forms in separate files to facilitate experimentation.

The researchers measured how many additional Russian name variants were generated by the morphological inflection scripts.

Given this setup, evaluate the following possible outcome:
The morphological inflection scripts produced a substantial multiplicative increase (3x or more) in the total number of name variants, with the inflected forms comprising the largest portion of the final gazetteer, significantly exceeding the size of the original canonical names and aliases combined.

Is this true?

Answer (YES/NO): YES